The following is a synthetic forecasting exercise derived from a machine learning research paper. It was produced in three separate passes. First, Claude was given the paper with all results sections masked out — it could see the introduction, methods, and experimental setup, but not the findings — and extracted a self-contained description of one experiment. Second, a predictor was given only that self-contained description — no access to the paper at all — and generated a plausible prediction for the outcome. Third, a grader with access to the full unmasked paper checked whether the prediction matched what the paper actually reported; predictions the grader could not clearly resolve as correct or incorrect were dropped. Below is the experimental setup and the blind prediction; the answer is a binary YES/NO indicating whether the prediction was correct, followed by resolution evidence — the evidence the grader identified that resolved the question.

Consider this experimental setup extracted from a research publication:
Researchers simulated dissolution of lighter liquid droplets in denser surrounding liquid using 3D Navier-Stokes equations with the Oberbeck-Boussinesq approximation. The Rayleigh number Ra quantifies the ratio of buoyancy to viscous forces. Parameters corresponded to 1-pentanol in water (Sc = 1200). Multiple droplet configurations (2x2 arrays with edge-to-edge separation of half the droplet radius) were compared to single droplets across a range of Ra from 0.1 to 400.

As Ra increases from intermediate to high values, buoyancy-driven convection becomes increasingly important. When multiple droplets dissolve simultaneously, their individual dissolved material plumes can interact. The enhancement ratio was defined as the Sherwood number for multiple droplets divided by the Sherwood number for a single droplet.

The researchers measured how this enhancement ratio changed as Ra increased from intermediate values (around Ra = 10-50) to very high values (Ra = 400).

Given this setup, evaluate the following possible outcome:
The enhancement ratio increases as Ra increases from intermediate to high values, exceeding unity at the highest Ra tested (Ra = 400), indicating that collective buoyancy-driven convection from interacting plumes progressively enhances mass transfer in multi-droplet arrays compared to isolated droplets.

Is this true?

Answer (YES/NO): NO